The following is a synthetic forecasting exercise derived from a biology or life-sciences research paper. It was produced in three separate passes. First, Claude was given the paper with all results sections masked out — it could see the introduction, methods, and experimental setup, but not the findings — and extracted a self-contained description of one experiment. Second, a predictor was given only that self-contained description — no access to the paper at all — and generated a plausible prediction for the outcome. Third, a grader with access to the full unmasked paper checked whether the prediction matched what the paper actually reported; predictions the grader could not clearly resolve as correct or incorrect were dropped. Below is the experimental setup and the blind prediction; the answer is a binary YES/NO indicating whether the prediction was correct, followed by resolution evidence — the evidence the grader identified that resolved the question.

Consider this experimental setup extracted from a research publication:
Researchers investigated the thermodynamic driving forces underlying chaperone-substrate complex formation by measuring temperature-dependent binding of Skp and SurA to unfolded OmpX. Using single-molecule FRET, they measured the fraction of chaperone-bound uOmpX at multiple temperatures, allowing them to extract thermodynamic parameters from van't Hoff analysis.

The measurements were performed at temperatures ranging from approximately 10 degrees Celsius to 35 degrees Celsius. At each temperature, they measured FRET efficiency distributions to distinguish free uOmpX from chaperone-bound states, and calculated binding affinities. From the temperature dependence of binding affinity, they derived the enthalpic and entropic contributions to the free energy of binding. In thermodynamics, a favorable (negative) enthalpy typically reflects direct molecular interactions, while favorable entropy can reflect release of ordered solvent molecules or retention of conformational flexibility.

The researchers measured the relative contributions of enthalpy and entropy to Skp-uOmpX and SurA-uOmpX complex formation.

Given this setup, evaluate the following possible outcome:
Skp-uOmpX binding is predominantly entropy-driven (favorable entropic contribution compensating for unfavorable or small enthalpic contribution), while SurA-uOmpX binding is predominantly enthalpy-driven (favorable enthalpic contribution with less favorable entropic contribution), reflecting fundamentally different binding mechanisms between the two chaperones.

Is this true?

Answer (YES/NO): NO